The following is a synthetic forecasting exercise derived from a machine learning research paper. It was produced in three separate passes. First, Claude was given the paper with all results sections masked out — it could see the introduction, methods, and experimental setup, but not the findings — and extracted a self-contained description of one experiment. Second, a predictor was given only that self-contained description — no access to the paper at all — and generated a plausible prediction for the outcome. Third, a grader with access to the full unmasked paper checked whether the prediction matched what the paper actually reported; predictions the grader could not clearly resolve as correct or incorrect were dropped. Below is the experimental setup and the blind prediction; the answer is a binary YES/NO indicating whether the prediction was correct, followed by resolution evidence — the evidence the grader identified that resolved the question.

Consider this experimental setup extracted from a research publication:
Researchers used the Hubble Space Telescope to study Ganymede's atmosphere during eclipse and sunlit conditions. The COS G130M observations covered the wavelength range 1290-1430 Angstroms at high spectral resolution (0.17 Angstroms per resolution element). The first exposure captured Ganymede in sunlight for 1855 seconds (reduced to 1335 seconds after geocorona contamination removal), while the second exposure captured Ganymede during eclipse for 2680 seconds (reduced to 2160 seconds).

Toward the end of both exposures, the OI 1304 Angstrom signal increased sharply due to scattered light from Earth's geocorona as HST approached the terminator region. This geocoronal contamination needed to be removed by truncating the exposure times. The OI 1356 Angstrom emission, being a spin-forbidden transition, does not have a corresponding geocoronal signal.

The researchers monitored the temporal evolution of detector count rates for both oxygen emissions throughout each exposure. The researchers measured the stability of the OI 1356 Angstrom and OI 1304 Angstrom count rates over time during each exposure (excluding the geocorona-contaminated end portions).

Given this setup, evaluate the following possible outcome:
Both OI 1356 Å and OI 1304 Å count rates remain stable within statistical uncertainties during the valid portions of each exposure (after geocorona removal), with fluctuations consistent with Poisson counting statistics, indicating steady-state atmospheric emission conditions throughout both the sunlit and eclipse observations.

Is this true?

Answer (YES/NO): YES